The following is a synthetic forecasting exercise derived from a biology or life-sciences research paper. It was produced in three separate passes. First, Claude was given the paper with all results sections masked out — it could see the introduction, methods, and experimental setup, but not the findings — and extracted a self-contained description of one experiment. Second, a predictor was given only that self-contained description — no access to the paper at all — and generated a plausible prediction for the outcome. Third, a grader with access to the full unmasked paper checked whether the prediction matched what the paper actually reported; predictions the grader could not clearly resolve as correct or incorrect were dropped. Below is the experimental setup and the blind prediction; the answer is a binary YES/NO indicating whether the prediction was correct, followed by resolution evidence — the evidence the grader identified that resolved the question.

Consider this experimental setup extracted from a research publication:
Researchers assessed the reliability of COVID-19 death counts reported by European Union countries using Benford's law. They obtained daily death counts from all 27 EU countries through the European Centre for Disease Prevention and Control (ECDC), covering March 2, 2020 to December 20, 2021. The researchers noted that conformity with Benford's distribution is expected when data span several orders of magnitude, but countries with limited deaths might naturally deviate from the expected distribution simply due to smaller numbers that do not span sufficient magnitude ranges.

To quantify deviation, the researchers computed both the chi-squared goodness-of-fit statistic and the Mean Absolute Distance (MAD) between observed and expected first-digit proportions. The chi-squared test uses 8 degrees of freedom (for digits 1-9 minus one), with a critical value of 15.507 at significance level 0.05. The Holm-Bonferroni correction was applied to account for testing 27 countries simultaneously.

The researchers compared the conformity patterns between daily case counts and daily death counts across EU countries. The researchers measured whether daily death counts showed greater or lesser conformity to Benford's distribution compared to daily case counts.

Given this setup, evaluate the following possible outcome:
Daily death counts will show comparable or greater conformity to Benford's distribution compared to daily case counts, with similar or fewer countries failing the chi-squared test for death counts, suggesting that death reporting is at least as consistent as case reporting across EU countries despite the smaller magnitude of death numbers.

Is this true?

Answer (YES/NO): NO